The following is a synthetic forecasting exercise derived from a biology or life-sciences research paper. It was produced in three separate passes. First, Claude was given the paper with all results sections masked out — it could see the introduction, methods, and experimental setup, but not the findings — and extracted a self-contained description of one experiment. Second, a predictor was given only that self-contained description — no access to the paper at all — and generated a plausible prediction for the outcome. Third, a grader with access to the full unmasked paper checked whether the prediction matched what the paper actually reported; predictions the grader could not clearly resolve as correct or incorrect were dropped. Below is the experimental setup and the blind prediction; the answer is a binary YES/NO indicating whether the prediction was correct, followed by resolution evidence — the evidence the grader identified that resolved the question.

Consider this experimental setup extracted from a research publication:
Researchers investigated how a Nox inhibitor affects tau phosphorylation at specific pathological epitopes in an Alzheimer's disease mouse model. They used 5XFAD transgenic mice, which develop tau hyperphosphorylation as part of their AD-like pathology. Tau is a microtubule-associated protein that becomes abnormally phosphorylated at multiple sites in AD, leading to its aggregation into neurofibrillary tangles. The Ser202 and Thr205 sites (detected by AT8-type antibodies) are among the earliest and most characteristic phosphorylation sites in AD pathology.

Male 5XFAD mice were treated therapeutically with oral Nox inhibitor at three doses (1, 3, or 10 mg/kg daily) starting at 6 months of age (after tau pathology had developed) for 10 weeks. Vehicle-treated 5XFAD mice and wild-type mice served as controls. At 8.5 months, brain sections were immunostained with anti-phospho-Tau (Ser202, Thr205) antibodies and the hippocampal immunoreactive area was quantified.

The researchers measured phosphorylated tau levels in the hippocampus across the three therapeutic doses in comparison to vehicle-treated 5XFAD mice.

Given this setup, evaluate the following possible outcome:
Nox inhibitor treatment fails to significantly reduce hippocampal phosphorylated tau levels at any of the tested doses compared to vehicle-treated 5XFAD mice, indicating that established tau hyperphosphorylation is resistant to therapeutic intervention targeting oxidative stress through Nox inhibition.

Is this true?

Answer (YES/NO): NO